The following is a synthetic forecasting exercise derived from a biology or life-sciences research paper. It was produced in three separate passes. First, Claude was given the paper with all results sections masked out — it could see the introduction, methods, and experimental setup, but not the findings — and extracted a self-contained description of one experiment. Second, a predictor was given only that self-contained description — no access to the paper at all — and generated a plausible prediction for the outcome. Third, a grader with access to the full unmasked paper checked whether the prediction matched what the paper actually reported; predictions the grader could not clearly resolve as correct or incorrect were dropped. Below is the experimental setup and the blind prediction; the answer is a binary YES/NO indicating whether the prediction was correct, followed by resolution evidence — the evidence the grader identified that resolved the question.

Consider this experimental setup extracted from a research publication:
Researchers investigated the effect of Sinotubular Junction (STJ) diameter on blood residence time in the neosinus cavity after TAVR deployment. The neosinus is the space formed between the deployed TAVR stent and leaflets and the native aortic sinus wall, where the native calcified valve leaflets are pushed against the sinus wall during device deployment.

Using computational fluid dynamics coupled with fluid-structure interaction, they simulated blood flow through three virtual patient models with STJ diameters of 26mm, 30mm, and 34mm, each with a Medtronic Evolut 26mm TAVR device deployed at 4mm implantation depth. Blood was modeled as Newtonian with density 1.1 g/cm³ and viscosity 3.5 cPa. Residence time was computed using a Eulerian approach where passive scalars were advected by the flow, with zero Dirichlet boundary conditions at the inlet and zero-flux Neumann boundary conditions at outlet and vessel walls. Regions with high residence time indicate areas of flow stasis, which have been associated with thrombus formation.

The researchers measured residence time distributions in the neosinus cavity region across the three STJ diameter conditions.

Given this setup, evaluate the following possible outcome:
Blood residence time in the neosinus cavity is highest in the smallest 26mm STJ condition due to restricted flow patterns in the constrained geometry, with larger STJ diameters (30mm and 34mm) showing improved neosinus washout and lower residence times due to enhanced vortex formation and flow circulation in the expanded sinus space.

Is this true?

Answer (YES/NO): NO